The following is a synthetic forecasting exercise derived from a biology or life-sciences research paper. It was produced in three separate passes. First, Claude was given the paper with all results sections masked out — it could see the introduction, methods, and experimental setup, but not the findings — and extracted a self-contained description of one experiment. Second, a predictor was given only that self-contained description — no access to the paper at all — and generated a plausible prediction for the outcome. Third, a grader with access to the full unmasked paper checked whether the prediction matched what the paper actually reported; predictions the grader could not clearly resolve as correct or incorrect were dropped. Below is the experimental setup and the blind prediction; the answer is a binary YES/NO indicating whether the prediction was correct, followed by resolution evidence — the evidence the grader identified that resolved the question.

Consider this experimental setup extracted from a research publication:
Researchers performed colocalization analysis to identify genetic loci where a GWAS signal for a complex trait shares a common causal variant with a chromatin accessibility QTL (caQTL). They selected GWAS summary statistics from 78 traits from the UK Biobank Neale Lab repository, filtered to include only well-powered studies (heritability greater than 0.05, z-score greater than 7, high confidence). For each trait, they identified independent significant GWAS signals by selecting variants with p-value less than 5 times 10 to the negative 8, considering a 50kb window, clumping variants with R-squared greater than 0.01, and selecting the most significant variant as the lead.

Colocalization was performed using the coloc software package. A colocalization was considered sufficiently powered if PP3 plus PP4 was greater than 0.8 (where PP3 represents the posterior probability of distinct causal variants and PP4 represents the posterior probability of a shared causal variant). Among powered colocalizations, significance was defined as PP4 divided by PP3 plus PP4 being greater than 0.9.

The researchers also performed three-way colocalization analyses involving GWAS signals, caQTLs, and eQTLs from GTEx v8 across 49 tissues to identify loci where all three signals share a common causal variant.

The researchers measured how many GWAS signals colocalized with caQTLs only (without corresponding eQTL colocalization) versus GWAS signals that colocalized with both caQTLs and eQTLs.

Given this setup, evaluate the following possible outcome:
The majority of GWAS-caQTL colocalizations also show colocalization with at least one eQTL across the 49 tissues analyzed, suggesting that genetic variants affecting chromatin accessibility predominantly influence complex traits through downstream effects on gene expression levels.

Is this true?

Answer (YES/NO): YES